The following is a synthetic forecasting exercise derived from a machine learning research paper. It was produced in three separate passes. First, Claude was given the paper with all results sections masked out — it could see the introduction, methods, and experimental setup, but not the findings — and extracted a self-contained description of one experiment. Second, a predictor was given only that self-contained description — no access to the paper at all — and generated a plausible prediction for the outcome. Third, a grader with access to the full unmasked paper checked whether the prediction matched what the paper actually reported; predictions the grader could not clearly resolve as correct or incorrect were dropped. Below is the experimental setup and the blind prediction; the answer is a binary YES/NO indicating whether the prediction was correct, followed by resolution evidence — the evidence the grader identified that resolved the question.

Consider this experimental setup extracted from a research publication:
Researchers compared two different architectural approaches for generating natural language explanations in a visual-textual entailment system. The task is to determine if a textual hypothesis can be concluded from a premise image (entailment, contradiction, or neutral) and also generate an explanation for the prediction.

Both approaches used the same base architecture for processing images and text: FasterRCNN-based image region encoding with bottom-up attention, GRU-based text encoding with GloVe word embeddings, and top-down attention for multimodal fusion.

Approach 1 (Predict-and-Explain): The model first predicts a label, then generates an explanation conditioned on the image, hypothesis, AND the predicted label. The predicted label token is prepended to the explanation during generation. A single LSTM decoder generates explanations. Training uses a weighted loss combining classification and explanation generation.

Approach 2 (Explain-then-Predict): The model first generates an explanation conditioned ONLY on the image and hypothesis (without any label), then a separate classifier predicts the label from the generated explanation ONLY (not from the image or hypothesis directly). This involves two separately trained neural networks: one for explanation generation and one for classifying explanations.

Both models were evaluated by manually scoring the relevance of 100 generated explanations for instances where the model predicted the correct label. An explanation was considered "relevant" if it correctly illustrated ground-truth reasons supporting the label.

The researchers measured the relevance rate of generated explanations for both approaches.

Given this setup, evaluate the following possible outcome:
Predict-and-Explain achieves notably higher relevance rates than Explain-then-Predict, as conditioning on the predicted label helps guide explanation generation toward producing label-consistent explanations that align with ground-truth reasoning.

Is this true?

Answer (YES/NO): NO